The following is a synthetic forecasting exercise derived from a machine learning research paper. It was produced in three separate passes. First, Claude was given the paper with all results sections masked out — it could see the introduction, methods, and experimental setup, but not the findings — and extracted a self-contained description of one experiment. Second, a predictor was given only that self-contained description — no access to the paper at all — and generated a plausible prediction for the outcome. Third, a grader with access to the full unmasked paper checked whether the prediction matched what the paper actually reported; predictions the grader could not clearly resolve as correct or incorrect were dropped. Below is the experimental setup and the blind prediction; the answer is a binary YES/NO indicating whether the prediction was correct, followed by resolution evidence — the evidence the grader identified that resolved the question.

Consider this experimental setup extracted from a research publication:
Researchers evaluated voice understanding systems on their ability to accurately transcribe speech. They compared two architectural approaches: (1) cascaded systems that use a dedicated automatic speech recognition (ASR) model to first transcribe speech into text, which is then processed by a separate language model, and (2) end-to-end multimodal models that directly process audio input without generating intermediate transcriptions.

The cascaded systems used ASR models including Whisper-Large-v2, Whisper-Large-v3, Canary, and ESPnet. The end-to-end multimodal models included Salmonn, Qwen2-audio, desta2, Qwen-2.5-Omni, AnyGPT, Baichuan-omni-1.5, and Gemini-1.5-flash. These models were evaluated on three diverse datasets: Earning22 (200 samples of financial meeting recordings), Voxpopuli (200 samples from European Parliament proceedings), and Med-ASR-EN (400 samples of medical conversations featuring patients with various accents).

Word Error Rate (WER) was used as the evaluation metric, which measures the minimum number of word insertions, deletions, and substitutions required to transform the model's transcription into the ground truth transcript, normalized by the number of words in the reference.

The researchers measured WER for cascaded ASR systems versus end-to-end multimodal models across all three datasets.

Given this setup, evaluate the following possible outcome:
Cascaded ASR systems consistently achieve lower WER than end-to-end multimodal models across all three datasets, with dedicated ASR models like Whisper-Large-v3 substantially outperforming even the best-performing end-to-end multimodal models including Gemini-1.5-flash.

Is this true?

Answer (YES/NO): YES